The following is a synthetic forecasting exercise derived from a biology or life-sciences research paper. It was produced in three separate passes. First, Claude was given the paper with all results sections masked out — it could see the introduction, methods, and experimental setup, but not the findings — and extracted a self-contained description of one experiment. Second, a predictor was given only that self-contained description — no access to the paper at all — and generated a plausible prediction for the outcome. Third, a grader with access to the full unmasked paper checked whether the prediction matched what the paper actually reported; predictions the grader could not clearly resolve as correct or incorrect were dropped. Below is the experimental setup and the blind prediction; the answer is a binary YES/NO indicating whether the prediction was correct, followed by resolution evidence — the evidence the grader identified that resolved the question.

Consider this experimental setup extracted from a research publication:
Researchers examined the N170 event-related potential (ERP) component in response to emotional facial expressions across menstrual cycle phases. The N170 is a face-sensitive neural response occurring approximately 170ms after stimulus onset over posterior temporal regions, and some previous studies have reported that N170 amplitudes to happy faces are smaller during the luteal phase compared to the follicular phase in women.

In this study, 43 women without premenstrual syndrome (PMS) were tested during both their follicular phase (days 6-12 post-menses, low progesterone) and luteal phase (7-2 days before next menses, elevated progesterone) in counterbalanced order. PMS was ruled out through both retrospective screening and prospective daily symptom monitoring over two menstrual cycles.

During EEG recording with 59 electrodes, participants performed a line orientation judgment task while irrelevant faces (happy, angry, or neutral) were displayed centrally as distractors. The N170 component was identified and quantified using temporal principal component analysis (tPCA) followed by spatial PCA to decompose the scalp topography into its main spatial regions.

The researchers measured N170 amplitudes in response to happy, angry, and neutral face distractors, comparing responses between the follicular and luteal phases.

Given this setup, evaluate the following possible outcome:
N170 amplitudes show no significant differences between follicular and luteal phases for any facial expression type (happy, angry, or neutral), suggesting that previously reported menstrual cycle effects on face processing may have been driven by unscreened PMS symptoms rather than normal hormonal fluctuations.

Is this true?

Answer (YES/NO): YES